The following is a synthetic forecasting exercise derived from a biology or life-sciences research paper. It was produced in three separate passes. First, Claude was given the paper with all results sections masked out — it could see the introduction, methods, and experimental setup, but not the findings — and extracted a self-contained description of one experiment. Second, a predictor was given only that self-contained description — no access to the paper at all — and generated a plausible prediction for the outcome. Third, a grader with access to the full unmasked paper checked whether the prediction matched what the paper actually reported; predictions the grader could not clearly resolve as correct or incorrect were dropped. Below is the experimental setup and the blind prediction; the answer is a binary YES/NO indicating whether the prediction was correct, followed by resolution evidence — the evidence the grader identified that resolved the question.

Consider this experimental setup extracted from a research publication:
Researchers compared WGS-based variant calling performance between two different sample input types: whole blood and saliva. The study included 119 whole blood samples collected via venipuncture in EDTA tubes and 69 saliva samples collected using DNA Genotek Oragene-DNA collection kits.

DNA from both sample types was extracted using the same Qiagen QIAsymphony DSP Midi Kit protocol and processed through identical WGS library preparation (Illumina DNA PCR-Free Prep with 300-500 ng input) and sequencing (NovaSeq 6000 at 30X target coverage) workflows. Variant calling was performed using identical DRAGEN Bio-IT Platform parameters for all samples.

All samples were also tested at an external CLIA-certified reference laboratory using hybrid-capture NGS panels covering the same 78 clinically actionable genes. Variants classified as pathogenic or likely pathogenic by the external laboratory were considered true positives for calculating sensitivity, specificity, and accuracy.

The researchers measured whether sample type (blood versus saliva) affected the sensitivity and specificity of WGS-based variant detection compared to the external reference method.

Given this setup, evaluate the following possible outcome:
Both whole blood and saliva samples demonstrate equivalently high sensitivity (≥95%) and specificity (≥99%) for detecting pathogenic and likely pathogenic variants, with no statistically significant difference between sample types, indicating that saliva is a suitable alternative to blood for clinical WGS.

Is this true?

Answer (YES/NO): YES